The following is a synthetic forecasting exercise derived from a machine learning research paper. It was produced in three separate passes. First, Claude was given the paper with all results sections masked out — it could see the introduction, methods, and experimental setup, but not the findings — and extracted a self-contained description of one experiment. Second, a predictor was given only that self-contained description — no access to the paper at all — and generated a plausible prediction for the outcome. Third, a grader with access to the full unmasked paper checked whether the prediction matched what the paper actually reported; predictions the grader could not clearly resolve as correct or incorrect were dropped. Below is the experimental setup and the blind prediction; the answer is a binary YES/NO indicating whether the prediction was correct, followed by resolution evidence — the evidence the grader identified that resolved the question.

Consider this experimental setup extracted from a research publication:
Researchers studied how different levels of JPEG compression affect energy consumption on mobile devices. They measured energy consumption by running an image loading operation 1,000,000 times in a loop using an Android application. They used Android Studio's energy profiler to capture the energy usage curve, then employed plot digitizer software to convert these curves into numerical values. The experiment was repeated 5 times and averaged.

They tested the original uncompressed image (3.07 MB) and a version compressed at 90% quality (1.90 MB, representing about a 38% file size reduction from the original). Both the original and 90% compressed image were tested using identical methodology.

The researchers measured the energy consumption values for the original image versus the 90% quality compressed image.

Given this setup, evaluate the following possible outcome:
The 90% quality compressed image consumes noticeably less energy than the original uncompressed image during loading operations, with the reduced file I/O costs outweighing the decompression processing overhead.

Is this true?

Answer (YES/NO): YES